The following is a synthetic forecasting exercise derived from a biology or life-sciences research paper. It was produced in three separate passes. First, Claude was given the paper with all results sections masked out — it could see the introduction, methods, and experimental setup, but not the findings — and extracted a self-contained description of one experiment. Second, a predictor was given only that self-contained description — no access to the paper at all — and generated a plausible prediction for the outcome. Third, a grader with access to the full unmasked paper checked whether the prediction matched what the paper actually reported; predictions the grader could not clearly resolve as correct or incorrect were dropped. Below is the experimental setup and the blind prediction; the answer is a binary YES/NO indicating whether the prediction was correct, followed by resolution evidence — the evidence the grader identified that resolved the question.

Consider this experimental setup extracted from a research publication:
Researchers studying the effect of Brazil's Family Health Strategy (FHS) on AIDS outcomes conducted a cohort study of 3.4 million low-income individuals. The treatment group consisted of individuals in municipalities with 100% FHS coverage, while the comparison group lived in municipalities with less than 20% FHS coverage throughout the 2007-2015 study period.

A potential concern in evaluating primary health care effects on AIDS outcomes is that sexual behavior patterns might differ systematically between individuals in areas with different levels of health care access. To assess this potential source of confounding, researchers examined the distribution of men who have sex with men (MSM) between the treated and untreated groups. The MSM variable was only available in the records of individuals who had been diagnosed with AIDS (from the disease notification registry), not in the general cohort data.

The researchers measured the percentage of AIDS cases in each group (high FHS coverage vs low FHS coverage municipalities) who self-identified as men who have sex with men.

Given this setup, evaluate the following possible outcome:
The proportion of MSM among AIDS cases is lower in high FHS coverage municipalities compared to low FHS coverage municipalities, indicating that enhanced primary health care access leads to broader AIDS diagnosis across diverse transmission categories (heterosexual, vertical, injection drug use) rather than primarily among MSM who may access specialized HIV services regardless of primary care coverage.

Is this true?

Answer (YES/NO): NO